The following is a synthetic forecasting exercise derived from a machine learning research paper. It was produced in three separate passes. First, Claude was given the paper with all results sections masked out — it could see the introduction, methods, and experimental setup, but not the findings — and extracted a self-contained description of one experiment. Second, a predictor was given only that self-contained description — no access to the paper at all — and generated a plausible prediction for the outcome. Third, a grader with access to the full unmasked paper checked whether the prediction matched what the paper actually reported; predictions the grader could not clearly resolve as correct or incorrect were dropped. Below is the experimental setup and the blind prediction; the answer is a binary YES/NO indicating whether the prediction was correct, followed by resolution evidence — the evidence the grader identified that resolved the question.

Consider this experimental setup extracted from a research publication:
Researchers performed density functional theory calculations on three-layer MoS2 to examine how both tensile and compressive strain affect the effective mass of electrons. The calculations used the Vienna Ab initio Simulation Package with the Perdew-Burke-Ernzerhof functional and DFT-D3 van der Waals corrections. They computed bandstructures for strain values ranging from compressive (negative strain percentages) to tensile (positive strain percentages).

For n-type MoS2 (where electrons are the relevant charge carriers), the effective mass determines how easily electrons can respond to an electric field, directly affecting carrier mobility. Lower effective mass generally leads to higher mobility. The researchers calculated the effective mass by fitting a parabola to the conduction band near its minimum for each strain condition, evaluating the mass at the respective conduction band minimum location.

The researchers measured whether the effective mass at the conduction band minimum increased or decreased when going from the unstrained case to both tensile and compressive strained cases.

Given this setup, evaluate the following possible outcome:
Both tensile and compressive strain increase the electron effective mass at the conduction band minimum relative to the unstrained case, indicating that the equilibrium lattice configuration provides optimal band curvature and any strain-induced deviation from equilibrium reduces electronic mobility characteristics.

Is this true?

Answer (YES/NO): NO